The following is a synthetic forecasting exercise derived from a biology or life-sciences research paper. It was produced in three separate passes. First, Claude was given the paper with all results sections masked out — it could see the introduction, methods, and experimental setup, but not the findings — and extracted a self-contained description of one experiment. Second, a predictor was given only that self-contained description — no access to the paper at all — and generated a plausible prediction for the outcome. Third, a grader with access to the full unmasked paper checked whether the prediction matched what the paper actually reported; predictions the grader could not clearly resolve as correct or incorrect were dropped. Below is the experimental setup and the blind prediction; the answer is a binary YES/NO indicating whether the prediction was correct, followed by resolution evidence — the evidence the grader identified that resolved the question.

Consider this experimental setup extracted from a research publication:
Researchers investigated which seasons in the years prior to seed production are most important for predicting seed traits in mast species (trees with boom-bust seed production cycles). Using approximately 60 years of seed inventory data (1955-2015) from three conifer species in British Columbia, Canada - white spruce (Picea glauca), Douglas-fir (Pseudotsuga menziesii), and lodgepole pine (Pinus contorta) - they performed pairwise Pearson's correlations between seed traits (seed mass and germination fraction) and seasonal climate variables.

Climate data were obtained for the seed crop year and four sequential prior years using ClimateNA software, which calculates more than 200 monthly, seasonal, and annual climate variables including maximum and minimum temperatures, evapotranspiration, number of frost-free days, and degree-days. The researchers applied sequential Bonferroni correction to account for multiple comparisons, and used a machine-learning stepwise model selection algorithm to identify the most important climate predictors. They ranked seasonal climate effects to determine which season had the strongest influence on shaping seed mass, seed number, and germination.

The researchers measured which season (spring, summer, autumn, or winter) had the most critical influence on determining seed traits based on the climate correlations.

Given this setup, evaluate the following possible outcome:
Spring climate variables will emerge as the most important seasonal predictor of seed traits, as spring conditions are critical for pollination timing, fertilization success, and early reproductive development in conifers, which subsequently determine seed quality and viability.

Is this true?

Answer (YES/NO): NO